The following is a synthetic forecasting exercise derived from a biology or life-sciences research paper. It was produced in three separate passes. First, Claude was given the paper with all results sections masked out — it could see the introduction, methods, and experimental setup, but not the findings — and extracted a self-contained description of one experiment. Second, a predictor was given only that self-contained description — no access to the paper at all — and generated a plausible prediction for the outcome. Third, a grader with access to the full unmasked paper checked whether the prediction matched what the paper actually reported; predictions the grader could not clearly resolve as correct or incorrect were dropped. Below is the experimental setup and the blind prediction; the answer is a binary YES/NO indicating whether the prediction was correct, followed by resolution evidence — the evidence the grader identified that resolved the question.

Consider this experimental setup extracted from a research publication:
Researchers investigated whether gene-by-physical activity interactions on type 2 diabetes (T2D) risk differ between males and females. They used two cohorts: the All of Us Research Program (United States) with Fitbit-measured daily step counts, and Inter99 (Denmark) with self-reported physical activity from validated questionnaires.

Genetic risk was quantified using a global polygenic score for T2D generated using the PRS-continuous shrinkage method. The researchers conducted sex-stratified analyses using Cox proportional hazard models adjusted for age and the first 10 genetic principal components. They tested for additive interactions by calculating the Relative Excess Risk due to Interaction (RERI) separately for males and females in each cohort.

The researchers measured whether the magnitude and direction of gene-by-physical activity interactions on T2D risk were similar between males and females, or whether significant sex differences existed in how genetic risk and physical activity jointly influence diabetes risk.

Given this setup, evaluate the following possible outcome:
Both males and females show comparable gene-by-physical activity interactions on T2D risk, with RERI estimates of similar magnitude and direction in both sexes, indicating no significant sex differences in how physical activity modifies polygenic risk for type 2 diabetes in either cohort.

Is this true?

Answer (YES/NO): NO